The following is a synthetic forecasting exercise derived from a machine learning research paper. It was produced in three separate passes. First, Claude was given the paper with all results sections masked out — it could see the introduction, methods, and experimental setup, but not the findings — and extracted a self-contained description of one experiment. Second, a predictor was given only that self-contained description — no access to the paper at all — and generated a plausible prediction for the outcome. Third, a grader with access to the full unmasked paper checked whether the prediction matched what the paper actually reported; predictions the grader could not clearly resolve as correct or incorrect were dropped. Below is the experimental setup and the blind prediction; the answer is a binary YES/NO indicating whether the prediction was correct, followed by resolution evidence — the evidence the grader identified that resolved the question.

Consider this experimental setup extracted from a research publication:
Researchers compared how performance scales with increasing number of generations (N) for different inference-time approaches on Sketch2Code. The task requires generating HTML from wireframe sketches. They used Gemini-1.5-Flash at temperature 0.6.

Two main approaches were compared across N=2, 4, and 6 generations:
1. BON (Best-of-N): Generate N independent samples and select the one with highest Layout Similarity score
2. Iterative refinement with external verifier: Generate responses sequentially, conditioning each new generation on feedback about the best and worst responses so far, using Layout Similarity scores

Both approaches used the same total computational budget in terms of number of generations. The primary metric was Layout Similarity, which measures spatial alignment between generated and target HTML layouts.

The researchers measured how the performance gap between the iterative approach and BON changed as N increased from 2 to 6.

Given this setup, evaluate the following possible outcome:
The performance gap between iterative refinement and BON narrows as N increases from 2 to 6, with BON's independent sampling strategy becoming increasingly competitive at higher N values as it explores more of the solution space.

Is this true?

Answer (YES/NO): YES